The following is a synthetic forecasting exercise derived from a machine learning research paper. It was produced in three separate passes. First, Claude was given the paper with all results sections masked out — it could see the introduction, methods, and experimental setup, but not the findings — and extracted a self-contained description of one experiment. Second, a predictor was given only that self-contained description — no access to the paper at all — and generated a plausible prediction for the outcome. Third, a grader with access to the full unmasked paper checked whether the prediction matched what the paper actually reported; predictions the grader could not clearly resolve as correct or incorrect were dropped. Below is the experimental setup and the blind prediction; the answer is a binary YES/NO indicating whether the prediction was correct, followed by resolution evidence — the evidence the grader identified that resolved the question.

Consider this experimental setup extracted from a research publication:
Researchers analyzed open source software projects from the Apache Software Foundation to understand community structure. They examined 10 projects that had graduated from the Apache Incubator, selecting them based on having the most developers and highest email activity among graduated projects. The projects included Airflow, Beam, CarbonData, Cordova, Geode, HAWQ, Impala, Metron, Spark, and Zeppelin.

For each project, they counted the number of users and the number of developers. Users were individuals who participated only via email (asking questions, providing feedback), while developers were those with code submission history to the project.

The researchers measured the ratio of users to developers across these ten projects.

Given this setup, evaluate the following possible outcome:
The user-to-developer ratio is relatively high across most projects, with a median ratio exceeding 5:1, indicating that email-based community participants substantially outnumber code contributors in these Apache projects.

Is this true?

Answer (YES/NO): NO